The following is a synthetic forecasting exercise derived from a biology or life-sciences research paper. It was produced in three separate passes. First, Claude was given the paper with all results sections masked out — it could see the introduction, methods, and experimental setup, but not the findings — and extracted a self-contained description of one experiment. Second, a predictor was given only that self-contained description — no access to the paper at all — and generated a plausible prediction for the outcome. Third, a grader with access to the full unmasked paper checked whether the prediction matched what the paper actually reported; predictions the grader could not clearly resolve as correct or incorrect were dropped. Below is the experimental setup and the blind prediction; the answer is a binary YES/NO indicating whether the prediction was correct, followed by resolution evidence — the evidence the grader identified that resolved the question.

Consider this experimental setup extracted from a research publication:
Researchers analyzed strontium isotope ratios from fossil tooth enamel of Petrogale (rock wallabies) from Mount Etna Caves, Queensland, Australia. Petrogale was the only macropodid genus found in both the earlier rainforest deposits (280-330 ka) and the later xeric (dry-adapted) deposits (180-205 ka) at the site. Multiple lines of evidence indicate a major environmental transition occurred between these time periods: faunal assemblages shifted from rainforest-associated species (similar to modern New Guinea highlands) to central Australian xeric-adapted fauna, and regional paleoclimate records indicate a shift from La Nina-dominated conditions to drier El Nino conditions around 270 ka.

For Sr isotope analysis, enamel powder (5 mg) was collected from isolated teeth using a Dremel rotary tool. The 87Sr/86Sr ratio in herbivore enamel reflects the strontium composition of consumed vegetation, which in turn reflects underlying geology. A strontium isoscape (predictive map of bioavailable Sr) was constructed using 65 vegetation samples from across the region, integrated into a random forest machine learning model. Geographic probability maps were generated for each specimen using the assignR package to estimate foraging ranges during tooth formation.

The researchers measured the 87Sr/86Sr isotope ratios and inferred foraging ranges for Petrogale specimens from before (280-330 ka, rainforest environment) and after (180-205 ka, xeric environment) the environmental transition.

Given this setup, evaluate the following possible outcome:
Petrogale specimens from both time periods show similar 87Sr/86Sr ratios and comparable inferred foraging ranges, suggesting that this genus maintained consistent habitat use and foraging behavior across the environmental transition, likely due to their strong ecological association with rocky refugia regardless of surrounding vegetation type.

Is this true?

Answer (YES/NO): NO